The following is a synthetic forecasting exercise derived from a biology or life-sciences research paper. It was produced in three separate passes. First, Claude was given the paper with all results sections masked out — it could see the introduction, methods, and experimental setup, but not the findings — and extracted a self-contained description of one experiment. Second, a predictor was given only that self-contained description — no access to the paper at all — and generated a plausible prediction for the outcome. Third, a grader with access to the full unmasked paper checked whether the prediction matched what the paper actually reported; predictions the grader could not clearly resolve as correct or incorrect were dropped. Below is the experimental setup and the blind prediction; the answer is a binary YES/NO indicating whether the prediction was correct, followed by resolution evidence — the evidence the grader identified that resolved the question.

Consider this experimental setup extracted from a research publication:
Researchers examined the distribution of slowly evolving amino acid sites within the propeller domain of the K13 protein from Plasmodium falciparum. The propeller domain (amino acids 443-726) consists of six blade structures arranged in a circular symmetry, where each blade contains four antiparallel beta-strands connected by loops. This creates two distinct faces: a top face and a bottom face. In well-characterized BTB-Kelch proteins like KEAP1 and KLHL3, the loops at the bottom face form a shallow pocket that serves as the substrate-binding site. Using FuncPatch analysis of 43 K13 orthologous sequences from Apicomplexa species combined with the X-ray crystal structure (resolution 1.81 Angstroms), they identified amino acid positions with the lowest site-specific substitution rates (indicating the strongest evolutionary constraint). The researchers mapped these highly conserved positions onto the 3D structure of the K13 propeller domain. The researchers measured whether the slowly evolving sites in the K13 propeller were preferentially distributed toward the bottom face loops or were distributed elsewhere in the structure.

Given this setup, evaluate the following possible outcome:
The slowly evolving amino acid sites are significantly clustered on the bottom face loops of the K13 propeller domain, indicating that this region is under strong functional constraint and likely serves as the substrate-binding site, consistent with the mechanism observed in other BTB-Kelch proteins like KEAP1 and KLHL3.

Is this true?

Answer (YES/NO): YES